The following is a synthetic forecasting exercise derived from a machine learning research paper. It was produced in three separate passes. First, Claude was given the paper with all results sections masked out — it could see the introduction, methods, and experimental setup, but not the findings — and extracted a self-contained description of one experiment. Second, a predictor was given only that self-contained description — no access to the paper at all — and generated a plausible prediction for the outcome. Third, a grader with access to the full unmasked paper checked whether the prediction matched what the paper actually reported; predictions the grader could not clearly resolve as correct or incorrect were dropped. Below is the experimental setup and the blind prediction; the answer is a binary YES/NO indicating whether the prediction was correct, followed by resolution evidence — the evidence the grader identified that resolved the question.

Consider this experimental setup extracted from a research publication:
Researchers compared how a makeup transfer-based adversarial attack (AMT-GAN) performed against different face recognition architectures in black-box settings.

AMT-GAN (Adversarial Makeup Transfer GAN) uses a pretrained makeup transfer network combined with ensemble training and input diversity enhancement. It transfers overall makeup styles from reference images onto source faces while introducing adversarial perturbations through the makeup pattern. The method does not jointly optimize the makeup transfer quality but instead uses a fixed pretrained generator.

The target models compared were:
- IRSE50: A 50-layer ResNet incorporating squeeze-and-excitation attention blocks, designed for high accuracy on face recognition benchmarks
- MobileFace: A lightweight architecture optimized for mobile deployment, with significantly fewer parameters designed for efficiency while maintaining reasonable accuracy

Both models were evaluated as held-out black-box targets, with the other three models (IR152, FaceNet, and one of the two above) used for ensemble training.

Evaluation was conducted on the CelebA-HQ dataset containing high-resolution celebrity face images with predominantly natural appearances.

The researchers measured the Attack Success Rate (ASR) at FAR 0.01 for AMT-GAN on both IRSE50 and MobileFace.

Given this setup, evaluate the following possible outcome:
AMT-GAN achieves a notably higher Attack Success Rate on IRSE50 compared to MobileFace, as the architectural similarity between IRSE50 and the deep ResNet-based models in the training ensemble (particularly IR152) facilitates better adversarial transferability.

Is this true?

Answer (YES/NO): YES